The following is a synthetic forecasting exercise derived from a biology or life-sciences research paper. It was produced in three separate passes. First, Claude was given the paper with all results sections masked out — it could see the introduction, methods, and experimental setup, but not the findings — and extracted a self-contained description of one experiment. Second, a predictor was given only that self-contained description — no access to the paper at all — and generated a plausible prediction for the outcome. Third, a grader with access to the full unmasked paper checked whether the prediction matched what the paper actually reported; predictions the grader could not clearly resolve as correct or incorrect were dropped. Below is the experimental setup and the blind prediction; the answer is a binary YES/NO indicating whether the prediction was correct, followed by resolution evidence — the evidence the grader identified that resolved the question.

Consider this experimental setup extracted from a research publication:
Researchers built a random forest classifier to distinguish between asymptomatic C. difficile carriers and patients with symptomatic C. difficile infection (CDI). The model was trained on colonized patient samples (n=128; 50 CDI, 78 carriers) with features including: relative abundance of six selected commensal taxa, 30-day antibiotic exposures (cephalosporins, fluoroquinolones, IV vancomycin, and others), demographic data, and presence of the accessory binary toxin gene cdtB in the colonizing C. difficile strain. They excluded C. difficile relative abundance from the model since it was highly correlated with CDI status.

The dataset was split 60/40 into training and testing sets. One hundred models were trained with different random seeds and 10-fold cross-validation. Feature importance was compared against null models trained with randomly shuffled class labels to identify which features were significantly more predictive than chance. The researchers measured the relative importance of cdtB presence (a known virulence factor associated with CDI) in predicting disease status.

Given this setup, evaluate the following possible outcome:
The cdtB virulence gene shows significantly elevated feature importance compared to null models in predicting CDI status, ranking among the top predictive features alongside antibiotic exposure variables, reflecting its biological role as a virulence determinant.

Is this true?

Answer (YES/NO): NO